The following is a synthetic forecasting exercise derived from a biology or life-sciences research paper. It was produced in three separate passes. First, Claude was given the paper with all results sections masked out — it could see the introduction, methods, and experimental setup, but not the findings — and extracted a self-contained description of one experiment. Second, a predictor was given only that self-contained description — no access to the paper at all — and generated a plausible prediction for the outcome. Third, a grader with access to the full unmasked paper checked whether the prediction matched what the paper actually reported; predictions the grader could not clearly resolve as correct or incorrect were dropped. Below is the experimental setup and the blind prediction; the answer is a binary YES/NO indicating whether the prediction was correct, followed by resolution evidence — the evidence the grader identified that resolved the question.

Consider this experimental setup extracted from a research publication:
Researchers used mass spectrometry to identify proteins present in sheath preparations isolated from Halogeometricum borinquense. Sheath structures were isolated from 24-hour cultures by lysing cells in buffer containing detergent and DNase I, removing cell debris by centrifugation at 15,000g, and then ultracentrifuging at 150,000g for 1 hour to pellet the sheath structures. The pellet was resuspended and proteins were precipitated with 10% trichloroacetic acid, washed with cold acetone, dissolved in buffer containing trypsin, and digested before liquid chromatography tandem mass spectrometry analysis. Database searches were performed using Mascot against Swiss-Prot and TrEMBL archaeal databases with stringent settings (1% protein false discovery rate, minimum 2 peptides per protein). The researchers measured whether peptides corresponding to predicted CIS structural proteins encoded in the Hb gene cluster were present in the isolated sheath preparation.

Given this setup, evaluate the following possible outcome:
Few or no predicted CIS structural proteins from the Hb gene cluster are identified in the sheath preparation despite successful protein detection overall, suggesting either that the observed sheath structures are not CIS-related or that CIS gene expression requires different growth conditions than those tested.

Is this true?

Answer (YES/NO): NO